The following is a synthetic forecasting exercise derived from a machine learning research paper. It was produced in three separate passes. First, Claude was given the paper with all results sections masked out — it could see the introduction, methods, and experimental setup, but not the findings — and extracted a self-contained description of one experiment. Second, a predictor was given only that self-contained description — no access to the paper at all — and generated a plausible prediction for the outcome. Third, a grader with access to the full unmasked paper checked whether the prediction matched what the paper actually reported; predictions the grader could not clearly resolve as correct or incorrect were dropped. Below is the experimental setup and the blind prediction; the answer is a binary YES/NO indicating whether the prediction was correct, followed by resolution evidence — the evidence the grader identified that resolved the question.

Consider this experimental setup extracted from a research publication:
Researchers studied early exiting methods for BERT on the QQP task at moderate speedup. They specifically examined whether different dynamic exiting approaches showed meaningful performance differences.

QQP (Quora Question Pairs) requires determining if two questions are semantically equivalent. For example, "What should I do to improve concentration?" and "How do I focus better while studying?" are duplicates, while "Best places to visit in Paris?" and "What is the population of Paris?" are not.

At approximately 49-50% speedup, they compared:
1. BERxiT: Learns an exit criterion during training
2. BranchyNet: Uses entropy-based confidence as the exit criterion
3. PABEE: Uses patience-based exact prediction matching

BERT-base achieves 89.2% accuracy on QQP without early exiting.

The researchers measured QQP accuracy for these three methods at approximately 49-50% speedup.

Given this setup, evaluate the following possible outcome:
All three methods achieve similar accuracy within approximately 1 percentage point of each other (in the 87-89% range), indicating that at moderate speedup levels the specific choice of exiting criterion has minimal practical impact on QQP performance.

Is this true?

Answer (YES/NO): NO